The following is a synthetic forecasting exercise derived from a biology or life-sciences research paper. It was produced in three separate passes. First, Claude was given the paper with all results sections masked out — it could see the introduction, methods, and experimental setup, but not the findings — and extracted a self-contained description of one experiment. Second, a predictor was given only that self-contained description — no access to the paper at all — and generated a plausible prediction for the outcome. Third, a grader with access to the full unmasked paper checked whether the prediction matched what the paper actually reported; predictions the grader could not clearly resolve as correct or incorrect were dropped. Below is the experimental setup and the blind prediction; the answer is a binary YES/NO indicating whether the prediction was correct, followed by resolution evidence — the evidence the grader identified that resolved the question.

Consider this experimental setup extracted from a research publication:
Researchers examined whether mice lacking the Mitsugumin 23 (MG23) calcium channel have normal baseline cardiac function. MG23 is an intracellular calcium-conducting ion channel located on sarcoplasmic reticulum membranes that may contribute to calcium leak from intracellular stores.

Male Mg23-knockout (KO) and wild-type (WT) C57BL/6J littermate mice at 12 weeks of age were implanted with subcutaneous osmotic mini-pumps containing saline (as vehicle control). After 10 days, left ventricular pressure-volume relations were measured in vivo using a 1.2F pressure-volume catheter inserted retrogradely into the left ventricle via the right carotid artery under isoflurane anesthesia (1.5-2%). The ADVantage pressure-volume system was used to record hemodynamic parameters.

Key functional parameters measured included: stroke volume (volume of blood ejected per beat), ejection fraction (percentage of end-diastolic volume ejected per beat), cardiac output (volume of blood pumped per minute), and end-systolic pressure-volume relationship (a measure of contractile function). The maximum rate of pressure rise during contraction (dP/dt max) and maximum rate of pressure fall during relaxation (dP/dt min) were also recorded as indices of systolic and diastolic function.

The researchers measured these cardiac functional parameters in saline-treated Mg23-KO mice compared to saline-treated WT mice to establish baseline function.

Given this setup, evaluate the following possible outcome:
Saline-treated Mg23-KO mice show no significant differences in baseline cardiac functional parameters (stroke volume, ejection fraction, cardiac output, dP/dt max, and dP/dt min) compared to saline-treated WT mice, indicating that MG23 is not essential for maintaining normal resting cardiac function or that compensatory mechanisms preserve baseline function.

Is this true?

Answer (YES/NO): YES